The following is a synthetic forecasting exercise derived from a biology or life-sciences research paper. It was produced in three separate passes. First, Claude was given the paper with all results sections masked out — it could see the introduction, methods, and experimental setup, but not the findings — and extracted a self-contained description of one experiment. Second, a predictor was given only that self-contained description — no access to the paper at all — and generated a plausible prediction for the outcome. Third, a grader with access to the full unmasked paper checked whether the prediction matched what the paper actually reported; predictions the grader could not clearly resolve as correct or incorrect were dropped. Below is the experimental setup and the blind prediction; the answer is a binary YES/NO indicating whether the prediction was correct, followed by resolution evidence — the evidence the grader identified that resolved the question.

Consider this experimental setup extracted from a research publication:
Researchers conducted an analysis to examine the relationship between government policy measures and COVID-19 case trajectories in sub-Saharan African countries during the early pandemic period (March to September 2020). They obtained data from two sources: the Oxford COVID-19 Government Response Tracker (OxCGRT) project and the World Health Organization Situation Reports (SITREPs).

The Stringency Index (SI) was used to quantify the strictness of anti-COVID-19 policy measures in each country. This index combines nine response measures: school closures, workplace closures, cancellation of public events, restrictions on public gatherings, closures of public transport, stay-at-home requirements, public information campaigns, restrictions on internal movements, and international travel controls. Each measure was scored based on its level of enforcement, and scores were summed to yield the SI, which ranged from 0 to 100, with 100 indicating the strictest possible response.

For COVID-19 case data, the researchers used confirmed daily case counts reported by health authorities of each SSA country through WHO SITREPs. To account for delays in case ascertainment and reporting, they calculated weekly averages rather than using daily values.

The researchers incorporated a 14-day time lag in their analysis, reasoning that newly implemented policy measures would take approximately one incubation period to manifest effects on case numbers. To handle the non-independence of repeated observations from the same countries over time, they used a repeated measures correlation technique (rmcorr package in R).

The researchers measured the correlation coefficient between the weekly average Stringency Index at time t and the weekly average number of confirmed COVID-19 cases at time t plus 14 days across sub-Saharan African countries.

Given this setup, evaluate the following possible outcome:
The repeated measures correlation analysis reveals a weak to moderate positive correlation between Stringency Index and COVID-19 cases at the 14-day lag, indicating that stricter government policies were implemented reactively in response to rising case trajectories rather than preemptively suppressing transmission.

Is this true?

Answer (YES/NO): NO